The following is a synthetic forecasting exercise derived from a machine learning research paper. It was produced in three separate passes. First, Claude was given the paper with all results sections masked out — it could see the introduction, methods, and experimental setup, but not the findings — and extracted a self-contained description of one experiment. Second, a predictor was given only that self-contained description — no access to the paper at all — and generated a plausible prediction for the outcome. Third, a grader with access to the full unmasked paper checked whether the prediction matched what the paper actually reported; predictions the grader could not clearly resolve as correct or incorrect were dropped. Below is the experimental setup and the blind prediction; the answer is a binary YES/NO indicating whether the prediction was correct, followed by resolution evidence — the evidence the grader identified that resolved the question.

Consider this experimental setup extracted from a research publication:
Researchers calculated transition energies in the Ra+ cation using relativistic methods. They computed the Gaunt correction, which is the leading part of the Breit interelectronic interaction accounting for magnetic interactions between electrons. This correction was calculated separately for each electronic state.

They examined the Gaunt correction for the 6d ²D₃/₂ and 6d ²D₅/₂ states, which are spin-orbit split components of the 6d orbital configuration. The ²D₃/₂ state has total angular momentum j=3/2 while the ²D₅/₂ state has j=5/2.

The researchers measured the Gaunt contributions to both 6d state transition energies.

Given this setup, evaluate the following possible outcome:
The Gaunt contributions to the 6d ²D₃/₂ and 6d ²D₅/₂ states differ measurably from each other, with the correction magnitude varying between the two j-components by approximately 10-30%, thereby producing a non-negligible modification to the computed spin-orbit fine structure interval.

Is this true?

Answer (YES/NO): YES